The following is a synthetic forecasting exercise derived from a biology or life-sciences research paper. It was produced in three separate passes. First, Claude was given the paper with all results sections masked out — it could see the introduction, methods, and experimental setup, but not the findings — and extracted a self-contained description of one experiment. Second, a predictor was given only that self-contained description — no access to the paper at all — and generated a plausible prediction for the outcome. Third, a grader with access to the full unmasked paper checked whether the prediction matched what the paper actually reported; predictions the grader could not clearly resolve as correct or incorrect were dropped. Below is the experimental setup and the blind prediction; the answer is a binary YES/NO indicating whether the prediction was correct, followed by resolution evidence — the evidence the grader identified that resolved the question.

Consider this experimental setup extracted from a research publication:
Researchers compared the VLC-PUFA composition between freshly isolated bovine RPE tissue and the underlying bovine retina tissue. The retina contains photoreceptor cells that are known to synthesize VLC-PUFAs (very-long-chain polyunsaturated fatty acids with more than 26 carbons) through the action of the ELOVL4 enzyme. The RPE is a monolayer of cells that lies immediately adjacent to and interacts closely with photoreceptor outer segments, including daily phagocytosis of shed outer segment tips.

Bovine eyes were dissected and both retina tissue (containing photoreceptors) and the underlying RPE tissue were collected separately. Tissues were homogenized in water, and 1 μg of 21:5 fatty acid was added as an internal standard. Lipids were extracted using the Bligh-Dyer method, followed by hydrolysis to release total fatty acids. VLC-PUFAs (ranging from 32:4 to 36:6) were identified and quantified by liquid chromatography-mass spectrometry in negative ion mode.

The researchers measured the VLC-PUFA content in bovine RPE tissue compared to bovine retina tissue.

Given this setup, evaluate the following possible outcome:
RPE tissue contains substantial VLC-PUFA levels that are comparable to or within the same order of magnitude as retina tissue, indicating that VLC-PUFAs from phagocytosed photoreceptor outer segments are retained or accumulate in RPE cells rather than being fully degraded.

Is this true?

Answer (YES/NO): YES